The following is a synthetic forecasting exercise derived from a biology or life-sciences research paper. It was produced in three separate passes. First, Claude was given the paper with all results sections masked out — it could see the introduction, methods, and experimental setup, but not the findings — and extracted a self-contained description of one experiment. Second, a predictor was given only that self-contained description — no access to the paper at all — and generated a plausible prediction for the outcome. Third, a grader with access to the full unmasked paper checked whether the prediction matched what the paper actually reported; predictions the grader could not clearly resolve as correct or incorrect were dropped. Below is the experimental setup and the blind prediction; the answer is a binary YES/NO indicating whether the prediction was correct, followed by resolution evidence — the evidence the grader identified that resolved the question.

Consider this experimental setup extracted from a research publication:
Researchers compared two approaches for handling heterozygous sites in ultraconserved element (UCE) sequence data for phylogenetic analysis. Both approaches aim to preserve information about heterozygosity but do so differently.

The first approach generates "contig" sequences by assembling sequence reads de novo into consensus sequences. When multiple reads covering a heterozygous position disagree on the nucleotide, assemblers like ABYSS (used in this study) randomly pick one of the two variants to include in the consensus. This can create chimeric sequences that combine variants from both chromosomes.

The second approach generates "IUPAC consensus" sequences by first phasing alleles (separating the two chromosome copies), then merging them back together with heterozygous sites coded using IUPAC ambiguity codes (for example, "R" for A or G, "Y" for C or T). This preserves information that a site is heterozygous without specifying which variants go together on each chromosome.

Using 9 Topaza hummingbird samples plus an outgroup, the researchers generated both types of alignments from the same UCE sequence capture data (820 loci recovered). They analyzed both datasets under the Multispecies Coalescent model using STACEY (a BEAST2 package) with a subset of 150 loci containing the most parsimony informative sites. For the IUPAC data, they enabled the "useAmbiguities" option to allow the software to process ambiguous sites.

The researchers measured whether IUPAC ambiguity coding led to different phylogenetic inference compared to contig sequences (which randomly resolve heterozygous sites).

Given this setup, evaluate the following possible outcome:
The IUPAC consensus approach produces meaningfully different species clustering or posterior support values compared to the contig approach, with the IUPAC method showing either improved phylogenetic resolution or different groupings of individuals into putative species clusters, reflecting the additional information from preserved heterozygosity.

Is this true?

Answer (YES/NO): YES